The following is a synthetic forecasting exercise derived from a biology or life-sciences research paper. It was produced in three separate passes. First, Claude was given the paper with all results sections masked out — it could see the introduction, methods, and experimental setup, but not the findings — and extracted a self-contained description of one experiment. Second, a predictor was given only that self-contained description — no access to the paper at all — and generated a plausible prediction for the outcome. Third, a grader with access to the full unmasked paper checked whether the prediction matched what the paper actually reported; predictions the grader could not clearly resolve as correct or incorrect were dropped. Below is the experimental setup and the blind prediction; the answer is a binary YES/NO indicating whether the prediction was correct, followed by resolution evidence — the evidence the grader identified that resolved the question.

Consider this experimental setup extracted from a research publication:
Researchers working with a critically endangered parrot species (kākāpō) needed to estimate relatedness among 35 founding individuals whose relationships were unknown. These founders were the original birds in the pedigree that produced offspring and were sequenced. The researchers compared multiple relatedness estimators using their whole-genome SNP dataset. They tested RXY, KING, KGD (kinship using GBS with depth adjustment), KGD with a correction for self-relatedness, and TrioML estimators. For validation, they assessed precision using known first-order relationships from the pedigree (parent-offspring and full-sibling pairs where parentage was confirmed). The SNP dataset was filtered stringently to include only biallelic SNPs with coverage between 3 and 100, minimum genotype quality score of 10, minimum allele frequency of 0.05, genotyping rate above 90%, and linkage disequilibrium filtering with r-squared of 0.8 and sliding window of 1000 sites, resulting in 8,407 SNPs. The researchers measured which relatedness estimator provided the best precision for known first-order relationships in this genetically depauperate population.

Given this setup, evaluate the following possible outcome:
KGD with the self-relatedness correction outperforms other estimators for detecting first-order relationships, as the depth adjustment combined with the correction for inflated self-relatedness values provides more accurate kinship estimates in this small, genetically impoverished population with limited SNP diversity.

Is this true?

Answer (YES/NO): NO